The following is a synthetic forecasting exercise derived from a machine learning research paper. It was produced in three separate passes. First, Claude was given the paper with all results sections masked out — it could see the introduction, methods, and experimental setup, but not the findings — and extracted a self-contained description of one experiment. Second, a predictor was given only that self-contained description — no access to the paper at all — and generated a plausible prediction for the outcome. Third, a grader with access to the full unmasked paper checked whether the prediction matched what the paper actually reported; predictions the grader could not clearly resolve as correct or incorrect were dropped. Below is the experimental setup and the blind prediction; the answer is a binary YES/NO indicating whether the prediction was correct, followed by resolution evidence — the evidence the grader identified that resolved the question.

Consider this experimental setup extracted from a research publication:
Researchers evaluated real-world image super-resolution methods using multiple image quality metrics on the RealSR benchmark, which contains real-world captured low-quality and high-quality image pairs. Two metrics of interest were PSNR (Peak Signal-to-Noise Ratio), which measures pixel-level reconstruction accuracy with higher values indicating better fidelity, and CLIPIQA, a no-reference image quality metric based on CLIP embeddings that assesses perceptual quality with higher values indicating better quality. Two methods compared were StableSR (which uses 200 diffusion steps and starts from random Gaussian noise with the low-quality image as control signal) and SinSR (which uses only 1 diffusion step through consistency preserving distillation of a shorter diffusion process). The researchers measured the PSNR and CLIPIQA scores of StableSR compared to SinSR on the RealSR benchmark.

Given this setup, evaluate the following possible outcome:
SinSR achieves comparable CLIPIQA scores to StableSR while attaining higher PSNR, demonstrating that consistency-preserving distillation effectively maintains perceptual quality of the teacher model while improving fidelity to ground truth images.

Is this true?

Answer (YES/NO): NO